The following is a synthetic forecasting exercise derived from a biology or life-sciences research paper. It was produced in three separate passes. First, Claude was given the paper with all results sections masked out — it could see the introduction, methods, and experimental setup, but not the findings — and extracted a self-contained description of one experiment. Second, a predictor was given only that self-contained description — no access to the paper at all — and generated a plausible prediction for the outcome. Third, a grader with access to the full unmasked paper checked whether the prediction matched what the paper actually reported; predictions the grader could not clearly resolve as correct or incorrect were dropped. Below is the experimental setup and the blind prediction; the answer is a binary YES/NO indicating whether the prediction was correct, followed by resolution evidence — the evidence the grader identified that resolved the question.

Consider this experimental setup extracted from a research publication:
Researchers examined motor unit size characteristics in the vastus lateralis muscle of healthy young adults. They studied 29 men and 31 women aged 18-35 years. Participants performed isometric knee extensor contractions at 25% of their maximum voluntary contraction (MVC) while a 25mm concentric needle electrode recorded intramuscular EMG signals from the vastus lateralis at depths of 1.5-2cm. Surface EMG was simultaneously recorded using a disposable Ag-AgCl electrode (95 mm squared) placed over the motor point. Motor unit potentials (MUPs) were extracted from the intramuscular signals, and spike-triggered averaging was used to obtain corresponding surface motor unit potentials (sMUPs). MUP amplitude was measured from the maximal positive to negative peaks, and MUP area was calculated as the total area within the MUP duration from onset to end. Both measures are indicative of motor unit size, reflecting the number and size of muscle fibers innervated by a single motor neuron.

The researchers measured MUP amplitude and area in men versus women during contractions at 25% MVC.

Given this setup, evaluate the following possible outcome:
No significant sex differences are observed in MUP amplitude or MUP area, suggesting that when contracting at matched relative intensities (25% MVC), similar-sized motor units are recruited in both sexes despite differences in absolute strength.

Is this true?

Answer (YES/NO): YES